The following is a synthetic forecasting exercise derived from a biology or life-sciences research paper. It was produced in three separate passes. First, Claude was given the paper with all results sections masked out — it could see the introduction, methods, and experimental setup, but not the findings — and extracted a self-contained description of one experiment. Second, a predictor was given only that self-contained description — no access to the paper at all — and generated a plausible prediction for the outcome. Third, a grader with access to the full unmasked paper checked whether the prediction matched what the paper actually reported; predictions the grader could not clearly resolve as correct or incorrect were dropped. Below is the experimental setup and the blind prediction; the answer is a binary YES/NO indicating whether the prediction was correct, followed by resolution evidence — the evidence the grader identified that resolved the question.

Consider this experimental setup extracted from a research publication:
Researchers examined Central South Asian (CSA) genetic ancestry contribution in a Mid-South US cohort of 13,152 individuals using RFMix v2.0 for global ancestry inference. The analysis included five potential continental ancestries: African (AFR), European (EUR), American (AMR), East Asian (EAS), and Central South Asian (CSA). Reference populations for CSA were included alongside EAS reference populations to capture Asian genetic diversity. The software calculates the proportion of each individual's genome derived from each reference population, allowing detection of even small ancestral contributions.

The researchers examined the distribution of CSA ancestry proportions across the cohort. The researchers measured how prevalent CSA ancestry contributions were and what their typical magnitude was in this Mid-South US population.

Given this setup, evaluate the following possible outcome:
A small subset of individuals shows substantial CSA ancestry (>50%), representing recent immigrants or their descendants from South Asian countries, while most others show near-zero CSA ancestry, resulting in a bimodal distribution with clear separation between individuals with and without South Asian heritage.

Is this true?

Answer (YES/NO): NO